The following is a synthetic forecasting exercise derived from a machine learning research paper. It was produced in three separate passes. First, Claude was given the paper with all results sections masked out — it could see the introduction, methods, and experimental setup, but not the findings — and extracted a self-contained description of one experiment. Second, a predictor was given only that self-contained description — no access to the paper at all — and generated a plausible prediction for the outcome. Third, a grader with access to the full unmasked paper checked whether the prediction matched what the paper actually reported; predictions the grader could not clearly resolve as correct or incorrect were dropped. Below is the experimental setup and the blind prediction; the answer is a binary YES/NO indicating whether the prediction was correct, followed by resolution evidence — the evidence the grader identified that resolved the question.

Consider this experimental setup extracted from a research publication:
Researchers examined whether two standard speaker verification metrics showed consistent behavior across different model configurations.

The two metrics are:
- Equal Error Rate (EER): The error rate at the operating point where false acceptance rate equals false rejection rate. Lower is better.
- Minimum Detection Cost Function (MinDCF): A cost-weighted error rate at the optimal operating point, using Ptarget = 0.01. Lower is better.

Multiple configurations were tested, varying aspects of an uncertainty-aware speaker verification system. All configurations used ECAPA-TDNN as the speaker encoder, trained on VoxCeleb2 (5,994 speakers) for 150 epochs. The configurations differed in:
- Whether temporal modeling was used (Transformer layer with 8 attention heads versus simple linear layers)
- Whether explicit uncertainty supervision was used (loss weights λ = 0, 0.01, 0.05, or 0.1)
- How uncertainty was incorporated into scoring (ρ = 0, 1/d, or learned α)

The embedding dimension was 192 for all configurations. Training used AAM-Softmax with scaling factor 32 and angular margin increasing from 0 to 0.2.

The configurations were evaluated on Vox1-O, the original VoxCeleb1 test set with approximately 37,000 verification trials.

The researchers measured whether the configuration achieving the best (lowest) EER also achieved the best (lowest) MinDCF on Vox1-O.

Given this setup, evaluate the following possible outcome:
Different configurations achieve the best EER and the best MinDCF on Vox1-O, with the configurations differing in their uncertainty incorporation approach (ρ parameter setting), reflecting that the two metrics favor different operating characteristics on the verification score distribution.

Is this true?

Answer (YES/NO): NO